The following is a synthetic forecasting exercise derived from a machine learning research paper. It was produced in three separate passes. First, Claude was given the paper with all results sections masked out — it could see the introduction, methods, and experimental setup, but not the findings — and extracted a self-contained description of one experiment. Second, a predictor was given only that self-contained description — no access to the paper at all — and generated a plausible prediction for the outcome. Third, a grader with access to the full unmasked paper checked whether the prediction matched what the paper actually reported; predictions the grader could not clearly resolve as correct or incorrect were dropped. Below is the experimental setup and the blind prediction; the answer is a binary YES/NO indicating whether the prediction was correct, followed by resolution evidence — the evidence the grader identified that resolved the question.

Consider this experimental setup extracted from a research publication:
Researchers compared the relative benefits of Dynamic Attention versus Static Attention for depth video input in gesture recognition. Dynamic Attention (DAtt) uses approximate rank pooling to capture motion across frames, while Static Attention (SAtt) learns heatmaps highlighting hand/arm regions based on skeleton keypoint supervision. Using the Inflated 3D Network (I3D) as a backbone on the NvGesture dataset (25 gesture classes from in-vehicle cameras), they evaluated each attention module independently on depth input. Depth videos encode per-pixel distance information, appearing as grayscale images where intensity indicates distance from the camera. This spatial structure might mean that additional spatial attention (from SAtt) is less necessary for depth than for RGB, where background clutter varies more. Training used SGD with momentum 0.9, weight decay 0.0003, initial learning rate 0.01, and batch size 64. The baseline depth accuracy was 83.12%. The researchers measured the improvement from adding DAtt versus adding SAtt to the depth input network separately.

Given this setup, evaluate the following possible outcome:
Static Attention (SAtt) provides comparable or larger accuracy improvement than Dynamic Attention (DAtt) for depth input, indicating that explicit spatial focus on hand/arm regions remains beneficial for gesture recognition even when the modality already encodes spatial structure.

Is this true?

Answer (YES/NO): YES